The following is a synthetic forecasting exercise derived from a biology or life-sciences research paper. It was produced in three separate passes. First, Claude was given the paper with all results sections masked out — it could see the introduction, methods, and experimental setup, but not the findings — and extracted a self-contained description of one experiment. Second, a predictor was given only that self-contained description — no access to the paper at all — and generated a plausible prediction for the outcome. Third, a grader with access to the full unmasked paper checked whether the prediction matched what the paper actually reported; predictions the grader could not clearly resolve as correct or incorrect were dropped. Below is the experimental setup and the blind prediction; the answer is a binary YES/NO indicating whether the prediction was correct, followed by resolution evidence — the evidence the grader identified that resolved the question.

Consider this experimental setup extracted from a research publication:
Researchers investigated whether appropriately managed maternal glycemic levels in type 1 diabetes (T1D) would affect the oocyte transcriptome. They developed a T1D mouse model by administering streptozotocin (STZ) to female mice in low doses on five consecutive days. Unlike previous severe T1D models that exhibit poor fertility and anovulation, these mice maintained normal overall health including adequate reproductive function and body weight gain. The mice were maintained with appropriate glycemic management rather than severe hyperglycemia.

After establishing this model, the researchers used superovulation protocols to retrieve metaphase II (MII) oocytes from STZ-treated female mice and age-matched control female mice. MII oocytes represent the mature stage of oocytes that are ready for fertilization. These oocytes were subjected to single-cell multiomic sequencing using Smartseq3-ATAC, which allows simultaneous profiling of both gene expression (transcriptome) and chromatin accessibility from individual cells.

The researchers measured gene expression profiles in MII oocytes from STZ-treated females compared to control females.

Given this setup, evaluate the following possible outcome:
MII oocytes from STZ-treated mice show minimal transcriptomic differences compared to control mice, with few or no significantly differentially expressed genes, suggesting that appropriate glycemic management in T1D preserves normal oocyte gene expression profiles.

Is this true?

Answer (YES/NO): YES